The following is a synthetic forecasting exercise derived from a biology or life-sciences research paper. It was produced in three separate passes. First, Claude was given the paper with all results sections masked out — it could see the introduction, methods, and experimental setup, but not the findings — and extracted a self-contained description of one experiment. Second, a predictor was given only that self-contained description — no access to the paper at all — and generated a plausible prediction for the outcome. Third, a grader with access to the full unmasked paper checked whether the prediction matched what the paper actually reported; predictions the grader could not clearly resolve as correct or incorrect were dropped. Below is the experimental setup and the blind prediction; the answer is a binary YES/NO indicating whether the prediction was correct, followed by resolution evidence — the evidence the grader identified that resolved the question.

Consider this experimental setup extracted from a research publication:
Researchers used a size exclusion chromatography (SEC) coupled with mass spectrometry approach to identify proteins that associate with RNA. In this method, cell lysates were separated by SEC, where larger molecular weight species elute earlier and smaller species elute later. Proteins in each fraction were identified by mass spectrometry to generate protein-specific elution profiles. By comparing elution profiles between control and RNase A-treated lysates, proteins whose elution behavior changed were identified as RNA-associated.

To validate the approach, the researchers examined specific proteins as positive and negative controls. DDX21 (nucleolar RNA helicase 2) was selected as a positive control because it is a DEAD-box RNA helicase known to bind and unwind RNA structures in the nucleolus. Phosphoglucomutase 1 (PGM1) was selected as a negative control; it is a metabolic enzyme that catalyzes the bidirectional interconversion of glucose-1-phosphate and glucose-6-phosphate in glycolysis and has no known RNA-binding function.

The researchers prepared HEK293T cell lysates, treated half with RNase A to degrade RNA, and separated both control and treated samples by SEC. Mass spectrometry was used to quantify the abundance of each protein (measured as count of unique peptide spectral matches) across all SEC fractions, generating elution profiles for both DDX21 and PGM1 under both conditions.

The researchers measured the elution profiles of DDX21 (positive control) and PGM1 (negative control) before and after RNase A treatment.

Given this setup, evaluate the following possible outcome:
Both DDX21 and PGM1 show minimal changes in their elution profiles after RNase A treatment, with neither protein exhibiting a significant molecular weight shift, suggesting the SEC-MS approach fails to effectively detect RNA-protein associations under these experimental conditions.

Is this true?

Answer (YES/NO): NO